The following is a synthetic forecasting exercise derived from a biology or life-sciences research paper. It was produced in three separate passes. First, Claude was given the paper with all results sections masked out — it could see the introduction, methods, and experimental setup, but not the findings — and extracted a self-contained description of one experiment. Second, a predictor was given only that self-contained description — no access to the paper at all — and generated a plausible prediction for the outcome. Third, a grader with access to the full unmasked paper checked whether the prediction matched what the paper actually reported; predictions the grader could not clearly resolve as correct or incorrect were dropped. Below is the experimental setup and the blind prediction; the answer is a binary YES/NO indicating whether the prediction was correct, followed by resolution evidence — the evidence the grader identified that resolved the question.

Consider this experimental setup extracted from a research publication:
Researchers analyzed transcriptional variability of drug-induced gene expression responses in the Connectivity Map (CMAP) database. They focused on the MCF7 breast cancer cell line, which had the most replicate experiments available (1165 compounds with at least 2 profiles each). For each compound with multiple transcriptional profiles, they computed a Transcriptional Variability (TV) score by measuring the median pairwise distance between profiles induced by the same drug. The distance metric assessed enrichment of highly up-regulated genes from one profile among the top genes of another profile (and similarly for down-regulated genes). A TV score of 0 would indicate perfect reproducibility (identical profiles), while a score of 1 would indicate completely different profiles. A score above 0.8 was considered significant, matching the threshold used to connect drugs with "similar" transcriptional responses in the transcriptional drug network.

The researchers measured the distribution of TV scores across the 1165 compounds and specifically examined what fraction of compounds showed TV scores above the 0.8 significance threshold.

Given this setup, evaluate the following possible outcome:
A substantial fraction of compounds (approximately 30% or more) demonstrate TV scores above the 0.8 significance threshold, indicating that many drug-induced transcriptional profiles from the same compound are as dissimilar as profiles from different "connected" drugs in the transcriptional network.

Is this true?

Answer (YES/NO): YES